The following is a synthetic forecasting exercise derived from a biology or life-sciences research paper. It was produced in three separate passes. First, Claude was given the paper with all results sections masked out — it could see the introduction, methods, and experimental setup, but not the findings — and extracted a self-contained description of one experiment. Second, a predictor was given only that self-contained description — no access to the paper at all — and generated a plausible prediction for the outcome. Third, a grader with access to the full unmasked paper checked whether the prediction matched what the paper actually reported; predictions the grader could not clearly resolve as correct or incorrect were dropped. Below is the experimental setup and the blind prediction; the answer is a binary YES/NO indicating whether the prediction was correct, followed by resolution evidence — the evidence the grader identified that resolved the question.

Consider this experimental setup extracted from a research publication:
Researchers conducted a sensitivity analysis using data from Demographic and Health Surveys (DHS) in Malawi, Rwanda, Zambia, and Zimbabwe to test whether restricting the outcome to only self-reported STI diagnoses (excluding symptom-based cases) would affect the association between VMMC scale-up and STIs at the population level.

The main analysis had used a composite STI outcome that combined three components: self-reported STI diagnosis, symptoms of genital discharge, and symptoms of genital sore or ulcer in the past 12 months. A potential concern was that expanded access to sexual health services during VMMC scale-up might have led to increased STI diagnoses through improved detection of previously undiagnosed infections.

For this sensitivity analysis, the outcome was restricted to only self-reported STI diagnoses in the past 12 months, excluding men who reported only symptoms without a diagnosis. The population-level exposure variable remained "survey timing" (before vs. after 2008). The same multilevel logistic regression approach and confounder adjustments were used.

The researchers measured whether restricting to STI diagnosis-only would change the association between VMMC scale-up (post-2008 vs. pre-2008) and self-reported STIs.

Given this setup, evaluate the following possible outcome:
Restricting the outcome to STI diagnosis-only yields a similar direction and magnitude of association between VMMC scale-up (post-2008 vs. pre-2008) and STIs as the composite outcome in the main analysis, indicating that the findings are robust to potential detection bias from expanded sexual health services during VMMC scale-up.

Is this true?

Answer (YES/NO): YES